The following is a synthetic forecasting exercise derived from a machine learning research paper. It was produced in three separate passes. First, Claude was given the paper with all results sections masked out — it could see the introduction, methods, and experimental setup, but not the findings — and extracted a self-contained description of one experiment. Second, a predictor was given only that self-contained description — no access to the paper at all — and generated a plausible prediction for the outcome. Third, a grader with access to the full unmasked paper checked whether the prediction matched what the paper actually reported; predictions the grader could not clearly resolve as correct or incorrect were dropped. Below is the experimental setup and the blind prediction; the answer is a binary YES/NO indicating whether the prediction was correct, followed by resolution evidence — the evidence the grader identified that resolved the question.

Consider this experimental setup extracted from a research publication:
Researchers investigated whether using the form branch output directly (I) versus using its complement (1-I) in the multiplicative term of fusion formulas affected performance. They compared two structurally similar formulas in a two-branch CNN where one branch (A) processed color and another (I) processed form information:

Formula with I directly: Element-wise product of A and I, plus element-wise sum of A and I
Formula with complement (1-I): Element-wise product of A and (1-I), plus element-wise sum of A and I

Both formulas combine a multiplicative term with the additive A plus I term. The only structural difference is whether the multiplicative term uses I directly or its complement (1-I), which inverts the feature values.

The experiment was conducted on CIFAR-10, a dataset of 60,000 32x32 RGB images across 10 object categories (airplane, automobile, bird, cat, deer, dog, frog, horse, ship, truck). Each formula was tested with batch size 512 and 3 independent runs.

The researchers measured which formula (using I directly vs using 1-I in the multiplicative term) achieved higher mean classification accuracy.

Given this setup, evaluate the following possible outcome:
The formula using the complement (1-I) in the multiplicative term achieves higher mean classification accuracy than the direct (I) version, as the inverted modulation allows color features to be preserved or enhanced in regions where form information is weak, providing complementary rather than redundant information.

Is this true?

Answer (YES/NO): YES